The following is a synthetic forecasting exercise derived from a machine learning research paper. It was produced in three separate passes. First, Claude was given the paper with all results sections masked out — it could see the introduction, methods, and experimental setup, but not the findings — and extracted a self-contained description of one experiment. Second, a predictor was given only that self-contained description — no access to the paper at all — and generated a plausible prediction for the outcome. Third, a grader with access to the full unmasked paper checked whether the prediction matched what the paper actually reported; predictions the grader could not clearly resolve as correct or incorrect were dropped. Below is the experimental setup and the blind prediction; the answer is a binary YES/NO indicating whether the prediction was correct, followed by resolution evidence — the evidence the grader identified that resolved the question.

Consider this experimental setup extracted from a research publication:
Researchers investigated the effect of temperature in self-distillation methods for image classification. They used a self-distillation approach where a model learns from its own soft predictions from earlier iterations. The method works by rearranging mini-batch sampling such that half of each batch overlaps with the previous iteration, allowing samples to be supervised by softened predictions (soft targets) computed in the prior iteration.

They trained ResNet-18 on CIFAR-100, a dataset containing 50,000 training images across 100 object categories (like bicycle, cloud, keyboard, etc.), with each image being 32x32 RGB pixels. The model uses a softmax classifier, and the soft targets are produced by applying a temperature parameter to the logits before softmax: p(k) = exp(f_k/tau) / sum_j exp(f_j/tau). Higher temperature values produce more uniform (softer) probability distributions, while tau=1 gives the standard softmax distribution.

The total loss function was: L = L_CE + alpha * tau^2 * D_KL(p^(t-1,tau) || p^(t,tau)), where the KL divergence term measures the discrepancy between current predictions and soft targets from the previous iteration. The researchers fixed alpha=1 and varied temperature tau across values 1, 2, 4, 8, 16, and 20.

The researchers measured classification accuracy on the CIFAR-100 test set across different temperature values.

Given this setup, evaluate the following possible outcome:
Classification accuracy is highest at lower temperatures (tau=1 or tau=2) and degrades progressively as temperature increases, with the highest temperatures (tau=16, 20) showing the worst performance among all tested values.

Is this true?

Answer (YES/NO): NO